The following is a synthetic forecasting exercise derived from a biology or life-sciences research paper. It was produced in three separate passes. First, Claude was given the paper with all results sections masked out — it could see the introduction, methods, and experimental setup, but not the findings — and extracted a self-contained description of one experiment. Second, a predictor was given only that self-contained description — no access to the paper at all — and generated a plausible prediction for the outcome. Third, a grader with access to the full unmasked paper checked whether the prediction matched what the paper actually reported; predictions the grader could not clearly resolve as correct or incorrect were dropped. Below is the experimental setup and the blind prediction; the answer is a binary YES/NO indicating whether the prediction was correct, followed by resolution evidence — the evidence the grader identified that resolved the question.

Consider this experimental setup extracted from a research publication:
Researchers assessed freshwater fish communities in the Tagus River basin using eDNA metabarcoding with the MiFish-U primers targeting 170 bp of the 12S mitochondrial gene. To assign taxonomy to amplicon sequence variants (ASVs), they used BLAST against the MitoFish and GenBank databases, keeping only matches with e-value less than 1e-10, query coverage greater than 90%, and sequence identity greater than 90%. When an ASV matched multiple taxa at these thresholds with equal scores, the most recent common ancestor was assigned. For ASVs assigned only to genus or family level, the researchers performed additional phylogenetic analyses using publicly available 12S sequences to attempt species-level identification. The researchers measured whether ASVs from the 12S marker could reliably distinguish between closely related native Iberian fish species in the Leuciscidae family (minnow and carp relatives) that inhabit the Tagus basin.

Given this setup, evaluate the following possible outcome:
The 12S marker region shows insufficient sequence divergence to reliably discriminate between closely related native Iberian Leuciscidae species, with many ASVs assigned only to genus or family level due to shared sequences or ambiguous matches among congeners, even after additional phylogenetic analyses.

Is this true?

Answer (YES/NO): NO